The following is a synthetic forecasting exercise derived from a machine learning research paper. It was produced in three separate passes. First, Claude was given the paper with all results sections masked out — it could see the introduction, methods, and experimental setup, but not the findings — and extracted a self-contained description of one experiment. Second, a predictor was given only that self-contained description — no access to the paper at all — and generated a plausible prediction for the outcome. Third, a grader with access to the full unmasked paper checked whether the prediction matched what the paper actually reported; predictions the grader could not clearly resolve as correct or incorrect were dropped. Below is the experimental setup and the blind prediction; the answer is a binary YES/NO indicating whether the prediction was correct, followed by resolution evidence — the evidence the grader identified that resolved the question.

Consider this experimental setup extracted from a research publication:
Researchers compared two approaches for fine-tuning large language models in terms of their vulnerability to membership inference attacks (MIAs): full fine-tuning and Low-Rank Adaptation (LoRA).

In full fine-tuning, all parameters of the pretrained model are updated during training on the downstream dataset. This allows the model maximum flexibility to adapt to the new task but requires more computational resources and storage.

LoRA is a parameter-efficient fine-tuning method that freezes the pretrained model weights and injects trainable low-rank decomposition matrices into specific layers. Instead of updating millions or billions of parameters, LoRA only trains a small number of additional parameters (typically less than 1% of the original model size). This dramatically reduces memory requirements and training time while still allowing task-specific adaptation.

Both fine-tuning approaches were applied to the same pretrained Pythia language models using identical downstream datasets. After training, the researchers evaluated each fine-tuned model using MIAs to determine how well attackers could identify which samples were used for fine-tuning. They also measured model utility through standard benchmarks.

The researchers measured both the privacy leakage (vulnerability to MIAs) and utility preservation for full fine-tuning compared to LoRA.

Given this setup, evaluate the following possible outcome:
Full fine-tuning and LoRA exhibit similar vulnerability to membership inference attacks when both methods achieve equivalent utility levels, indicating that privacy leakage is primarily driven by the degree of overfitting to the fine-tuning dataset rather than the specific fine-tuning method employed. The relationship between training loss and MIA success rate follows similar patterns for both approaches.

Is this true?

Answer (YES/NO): NO